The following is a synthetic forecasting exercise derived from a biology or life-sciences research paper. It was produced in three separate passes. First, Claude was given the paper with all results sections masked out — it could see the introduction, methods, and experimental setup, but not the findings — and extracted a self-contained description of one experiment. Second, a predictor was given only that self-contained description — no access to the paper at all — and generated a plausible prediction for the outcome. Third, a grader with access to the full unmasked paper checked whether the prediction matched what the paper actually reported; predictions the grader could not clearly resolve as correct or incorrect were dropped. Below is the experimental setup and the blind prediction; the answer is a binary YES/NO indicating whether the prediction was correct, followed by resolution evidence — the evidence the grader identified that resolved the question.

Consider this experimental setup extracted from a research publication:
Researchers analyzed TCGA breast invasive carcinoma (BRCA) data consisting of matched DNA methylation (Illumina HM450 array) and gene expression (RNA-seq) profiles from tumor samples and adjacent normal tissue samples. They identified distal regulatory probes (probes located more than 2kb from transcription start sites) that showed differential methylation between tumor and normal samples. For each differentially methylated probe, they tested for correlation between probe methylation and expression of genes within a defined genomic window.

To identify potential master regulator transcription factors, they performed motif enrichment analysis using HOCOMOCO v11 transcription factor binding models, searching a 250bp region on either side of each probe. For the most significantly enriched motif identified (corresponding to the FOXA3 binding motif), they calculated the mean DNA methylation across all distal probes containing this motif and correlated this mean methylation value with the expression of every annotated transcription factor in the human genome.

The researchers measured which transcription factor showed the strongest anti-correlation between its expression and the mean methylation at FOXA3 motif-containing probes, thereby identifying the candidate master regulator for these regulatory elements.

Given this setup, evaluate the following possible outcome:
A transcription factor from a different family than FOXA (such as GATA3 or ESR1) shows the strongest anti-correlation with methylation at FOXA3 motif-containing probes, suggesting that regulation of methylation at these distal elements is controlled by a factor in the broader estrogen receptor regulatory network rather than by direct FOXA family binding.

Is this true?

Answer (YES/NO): NO